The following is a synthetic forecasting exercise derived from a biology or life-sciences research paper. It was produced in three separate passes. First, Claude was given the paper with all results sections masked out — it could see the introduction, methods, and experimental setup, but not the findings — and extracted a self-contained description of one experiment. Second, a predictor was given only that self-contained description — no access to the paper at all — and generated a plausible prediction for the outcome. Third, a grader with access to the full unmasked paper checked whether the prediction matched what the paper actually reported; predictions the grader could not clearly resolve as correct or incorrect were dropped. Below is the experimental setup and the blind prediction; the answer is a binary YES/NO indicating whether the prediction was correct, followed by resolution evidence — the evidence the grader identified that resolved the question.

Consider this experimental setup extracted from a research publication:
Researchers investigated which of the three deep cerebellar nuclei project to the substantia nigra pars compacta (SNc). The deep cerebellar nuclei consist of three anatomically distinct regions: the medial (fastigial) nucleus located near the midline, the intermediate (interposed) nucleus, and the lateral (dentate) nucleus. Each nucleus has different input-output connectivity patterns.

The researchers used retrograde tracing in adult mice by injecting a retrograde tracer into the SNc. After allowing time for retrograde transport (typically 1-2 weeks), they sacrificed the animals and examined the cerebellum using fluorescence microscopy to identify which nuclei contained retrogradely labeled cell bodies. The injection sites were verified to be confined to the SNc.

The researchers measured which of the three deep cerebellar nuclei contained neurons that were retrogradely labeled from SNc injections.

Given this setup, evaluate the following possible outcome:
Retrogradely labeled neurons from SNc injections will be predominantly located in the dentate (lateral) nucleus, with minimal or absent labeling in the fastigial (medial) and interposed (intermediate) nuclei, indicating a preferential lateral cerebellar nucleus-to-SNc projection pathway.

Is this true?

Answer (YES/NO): NO